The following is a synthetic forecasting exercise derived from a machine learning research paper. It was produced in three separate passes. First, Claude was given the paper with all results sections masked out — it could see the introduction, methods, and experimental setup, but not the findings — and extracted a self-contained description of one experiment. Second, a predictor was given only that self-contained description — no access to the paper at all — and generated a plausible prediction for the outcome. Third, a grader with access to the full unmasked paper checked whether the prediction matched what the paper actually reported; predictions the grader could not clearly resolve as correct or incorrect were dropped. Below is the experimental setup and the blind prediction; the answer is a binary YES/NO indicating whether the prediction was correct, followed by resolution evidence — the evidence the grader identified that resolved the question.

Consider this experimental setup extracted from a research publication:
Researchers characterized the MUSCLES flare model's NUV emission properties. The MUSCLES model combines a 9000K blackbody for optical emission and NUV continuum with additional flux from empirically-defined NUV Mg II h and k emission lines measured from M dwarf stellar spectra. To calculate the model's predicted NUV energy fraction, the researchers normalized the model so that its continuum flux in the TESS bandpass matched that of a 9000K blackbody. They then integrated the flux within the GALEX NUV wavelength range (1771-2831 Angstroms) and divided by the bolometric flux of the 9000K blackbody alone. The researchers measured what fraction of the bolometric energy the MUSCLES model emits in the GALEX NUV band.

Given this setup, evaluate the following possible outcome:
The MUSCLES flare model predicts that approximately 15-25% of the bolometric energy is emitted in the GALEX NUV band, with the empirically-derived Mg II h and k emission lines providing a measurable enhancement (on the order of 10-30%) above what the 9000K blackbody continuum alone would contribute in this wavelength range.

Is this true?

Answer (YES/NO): YES